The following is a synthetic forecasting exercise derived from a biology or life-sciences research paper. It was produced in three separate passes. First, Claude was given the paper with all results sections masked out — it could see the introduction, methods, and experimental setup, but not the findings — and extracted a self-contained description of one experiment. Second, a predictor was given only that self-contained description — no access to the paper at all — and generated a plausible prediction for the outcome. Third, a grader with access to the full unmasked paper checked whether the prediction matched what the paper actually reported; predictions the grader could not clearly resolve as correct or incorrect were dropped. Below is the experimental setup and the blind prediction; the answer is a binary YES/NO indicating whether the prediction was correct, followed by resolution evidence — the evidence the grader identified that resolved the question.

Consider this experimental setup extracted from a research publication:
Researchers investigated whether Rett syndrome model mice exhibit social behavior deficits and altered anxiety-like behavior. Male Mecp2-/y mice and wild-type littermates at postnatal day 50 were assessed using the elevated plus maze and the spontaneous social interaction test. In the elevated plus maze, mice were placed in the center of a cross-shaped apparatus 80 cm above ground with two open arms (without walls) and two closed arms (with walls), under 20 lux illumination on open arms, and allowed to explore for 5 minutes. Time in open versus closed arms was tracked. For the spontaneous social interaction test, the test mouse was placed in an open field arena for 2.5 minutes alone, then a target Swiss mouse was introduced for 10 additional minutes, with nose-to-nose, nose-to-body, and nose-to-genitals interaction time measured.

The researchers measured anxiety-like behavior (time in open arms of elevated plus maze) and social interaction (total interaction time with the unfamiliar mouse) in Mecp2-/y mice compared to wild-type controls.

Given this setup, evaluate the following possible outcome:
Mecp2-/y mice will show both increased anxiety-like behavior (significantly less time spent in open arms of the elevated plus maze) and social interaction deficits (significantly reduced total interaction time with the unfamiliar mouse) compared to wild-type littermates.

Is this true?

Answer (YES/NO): NO